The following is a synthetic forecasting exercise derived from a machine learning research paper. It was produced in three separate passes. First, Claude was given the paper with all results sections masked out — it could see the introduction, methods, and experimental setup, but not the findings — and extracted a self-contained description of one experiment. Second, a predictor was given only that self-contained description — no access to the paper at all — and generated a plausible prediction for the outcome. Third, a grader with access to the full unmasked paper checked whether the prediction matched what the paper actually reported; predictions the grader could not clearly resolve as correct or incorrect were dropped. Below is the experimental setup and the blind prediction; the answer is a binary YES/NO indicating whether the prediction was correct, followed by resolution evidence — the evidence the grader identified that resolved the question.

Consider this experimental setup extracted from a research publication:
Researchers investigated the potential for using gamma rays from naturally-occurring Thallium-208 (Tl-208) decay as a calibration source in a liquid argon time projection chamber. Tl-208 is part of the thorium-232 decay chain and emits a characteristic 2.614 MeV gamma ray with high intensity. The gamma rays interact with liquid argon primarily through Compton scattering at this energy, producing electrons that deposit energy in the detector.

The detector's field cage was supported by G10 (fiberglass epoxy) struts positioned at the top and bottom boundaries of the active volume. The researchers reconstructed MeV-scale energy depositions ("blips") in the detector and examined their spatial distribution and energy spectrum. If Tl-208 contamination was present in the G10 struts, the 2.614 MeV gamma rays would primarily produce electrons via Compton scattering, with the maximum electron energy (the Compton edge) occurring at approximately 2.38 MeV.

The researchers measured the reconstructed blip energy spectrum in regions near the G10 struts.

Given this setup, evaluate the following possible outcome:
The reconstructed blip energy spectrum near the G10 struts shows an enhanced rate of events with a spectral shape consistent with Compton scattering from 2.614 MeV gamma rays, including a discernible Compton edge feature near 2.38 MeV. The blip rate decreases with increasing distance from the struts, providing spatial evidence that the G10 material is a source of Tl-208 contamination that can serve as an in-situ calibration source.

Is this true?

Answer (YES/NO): YES